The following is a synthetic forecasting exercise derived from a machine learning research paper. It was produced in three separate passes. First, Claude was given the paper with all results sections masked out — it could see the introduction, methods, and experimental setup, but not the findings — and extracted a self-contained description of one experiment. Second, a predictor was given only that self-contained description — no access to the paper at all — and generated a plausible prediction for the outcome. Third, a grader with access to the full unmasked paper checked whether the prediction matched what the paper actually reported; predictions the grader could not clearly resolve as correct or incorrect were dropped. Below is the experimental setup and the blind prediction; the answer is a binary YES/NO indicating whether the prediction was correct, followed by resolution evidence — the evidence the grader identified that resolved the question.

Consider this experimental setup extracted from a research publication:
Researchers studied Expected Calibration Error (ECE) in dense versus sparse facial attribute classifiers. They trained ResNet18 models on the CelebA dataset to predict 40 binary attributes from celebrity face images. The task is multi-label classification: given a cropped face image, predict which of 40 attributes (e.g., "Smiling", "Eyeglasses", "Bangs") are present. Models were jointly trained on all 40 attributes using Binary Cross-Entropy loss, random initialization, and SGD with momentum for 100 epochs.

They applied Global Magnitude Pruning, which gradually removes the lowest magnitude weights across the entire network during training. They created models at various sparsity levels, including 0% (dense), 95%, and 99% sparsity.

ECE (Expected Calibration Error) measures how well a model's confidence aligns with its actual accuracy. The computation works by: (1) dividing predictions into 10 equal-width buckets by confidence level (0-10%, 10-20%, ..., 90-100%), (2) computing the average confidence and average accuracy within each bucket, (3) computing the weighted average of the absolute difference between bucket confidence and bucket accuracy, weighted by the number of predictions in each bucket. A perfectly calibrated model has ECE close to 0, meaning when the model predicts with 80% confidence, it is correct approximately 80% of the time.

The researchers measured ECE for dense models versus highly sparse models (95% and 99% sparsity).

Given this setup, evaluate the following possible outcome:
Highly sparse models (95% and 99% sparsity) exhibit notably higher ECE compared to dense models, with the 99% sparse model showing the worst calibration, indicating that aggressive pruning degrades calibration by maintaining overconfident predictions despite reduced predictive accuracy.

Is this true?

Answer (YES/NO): NO